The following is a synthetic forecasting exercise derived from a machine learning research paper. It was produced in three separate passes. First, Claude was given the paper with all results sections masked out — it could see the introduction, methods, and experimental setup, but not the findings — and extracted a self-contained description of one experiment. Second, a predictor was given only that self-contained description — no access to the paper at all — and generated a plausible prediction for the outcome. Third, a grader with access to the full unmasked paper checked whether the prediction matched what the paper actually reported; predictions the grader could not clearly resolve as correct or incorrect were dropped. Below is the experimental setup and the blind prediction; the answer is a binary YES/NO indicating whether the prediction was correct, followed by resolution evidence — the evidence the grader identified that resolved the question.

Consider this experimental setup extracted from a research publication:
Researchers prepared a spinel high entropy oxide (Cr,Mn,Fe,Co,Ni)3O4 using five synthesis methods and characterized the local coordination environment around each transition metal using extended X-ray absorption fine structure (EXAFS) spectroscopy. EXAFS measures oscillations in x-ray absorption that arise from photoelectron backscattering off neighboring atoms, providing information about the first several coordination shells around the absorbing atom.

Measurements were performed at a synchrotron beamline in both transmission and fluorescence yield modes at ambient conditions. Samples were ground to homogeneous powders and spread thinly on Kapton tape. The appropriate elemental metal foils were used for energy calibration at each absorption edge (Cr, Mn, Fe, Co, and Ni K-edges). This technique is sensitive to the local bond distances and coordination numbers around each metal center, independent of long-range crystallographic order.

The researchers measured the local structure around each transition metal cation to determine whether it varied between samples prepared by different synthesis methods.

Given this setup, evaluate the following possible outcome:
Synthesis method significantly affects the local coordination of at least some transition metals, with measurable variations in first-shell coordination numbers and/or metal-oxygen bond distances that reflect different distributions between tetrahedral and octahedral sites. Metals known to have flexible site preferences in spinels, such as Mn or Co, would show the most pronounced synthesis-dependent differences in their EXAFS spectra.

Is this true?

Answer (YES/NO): NO